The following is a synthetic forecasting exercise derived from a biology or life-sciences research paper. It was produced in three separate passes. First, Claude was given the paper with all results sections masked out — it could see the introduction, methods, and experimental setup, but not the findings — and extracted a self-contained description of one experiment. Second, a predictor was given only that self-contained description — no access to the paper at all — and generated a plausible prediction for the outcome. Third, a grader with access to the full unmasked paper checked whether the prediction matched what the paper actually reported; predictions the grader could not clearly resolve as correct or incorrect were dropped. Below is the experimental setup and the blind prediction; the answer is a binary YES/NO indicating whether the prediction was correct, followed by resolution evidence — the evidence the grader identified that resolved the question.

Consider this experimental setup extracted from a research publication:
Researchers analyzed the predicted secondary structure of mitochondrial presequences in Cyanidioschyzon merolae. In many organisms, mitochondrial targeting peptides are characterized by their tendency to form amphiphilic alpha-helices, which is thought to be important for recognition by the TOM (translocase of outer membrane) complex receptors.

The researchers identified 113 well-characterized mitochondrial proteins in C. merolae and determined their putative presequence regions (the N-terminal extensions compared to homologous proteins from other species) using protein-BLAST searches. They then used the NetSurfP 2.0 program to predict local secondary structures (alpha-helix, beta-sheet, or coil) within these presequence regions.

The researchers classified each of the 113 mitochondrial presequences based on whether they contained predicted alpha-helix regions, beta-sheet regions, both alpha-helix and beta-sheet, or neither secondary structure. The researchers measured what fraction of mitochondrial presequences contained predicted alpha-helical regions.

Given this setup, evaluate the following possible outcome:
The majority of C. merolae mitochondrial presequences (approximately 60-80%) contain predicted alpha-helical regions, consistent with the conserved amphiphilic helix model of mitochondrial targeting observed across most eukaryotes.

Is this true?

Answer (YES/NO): YES